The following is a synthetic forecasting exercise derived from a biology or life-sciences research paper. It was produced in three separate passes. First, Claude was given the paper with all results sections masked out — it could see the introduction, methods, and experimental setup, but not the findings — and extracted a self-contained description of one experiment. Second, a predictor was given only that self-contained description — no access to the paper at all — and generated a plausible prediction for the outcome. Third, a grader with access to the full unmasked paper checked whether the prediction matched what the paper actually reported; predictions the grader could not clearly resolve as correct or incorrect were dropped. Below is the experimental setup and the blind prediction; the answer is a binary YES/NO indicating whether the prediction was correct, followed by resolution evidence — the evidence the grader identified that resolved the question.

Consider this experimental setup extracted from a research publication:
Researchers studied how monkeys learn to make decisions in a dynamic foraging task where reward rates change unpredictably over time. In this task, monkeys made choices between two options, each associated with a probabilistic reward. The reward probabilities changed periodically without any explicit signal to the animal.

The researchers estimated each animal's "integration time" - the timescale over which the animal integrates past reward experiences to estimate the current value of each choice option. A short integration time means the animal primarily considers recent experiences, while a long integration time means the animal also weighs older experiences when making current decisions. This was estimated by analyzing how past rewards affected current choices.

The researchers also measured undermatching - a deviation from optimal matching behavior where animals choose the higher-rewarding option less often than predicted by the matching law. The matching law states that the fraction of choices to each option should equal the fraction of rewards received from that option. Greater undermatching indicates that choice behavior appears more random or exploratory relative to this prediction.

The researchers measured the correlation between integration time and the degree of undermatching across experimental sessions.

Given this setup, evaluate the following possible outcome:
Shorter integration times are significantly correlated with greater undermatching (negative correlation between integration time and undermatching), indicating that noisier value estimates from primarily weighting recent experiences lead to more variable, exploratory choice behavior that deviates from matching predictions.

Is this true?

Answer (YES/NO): NO